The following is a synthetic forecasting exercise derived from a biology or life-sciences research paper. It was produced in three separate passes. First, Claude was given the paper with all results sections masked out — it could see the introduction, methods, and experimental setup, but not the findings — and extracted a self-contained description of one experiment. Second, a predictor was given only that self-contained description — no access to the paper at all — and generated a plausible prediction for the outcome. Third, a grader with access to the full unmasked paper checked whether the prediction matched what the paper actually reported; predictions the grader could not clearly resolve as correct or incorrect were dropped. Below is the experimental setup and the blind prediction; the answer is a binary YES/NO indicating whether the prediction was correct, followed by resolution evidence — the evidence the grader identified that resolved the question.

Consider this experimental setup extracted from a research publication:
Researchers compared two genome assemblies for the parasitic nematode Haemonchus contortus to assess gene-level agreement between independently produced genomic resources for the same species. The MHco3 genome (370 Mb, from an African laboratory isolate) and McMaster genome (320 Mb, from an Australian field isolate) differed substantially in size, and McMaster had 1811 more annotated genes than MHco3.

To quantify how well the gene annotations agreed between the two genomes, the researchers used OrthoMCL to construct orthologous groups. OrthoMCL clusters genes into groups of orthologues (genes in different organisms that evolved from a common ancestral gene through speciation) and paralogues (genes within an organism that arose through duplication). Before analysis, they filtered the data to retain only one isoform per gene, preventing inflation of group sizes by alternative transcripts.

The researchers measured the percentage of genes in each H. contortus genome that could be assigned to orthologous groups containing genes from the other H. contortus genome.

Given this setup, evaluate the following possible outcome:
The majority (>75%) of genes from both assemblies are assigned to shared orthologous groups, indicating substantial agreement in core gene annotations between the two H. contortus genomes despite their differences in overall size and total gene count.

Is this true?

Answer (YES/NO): NO